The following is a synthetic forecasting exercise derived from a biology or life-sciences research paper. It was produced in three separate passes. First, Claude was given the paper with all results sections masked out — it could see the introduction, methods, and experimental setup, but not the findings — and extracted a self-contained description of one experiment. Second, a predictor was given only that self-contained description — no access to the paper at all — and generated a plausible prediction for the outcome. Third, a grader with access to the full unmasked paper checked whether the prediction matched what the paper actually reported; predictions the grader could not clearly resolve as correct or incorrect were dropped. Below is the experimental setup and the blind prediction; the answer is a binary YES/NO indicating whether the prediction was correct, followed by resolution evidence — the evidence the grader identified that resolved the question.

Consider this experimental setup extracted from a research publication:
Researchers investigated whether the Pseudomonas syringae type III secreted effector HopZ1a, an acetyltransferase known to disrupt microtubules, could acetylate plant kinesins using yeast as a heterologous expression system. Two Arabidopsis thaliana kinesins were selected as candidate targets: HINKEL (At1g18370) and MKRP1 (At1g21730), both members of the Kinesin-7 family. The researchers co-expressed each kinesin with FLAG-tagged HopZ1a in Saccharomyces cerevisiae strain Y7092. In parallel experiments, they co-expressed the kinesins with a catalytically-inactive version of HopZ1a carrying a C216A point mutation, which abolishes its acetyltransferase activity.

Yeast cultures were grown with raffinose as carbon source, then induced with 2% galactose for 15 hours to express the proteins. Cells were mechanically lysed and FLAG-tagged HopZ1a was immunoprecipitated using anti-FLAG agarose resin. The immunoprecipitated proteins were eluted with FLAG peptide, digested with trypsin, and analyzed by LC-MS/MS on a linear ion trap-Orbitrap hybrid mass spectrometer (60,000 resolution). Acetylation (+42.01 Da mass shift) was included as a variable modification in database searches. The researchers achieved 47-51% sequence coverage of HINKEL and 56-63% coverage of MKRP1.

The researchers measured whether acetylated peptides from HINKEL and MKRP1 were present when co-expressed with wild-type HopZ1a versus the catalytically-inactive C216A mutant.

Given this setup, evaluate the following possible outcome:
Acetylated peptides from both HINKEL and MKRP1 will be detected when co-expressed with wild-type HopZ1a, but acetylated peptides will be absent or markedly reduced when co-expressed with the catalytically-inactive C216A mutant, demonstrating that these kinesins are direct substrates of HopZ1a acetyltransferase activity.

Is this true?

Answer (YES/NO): YES